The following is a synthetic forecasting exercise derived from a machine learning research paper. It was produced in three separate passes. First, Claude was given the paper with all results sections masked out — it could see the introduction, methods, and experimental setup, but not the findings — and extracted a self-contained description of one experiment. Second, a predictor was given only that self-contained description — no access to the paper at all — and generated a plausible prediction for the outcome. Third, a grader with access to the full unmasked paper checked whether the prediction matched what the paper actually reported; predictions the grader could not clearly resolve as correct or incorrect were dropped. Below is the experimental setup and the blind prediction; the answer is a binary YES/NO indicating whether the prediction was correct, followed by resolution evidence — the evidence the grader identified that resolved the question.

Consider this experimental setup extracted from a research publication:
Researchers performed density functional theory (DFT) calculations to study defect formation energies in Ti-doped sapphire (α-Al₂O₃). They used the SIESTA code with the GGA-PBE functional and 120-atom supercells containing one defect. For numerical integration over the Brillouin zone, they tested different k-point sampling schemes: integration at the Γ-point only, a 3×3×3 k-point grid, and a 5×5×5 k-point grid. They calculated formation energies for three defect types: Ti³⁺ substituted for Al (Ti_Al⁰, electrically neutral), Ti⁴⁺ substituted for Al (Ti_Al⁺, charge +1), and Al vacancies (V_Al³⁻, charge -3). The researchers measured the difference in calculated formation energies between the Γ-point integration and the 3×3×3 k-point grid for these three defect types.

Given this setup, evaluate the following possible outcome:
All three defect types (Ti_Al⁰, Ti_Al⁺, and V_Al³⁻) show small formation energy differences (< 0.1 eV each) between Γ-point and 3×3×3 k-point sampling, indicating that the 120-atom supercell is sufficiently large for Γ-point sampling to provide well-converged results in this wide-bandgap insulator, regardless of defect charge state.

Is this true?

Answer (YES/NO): YES